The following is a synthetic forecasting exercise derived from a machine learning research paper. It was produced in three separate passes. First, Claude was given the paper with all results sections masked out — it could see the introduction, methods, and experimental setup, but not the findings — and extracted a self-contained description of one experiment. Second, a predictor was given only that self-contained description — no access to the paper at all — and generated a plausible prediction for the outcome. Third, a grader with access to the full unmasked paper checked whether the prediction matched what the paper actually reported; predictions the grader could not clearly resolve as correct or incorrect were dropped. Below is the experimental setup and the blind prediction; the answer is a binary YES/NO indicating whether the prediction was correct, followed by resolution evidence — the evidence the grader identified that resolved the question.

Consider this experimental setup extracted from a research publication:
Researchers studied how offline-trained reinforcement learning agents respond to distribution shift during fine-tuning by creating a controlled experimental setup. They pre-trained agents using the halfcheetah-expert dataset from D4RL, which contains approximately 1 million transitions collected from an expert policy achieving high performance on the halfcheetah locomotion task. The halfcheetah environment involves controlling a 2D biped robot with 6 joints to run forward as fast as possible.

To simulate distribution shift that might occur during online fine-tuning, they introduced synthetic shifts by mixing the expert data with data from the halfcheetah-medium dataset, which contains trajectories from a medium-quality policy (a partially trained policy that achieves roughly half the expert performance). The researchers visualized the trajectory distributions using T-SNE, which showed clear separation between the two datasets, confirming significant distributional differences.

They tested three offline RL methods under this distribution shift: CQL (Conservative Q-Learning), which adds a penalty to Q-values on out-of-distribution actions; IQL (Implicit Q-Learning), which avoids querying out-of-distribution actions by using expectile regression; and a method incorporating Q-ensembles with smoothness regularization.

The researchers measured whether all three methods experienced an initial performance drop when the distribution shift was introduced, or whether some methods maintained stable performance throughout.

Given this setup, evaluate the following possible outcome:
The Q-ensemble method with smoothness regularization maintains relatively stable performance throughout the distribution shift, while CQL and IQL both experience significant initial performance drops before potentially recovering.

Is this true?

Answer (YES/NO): NO